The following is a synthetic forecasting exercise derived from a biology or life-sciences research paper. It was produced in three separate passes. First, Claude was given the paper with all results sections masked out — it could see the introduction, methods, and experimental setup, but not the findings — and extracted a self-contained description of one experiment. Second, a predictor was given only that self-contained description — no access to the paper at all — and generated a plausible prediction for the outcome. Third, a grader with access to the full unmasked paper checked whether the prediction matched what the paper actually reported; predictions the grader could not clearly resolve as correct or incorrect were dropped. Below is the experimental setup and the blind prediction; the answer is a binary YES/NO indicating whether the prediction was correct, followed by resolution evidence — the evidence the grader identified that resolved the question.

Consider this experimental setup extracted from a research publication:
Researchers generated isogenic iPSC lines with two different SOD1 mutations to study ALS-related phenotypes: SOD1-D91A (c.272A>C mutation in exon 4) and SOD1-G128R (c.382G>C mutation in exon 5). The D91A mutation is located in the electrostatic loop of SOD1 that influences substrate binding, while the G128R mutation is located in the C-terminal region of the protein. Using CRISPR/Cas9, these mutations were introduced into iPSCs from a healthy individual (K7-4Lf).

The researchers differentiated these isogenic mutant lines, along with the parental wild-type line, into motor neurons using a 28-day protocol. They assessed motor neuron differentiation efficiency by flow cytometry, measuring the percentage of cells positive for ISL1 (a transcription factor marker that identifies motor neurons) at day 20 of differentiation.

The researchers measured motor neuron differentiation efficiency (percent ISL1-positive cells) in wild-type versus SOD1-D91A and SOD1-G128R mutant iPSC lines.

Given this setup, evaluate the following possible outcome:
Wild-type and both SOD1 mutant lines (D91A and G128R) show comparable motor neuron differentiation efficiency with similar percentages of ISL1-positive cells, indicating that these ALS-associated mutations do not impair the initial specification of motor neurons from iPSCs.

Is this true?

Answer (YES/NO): YES